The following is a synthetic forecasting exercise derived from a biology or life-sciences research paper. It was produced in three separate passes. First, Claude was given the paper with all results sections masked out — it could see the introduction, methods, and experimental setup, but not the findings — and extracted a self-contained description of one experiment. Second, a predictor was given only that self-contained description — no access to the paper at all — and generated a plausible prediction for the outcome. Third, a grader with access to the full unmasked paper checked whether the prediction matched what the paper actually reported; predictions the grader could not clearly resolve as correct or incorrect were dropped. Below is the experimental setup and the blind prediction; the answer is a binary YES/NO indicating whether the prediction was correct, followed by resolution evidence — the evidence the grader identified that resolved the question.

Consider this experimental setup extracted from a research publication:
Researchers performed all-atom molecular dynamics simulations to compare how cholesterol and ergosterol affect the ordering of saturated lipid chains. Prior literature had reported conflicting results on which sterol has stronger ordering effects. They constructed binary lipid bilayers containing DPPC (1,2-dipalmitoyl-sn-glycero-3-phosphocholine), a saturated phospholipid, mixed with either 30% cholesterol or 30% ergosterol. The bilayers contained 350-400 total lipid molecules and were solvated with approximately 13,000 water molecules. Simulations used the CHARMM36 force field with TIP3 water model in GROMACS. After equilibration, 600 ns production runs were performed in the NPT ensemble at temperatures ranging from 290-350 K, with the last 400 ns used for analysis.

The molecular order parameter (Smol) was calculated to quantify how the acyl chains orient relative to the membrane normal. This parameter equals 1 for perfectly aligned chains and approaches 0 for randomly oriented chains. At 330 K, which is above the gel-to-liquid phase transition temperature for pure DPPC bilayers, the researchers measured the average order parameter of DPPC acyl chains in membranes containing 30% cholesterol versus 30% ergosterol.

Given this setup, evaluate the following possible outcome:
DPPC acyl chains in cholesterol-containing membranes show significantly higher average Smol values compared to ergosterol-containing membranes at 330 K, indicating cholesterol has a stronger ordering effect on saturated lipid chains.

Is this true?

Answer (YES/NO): NO